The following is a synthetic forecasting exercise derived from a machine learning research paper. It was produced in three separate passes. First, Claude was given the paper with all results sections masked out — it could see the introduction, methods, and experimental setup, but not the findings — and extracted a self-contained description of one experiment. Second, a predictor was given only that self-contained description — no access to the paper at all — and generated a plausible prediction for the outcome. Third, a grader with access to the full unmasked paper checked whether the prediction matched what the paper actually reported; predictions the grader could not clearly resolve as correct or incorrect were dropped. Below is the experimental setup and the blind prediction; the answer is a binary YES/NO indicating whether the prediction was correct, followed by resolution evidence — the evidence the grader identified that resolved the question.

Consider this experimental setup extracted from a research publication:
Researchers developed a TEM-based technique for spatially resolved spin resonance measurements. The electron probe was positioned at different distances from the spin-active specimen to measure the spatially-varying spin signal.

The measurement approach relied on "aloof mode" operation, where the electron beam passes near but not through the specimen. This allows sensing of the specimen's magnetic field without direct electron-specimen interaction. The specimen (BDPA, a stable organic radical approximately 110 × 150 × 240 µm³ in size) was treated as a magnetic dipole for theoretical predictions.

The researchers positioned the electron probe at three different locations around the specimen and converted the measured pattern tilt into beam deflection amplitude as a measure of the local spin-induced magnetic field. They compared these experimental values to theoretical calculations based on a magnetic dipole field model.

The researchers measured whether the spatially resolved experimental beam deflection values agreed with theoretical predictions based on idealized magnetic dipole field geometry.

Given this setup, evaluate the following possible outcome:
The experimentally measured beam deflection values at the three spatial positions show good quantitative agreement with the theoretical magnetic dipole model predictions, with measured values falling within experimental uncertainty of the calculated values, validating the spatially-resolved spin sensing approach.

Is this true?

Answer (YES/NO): YES